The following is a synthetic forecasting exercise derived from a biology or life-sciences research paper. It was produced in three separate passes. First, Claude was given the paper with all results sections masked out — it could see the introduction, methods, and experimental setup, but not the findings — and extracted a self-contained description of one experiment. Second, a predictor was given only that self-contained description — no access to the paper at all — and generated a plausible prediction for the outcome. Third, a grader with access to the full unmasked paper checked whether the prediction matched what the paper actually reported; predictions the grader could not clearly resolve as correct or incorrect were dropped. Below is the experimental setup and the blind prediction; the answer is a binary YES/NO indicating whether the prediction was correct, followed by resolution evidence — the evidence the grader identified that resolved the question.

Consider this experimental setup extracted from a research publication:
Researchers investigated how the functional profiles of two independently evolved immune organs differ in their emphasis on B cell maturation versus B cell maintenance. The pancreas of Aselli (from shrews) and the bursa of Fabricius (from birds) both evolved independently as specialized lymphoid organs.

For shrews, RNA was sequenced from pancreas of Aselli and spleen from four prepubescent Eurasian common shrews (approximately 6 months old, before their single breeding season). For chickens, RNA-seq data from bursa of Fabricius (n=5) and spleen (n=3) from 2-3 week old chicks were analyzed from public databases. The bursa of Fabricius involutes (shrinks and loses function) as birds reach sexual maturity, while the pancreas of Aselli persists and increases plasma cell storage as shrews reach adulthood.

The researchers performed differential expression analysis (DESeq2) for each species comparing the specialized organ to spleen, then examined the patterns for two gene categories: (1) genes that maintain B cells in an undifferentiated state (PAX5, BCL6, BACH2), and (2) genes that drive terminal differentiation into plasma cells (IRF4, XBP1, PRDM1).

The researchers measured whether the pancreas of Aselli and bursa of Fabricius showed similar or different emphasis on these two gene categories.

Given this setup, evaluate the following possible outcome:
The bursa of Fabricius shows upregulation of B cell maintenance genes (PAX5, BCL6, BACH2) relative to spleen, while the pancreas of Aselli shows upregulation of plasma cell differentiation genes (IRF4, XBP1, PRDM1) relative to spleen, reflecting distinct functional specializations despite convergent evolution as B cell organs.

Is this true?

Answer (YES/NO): YES